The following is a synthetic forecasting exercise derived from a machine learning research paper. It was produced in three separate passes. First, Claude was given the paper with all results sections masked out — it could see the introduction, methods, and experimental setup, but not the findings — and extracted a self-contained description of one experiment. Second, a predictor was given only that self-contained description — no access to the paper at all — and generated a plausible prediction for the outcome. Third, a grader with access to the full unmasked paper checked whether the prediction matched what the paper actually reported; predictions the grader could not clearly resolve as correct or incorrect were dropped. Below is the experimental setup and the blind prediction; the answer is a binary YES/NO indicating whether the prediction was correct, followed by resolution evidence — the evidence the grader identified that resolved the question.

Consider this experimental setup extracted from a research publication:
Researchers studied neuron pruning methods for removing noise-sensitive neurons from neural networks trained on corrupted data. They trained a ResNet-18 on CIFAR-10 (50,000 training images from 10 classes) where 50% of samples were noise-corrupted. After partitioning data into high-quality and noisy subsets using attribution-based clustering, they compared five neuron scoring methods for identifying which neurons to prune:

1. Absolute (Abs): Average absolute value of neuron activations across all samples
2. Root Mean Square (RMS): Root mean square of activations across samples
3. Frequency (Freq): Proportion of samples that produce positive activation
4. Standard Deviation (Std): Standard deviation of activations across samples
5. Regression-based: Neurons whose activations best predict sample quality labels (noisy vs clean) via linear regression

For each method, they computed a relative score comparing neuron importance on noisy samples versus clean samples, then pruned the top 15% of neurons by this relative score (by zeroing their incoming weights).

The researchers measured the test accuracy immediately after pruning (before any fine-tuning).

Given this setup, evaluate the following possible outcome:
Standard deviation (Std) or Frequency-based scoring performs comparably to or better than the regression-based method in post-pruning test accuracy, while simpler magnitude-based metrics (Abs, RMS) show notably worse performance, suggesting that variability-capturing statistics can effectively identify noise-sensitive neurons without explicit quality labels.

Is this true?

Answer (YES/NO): NO